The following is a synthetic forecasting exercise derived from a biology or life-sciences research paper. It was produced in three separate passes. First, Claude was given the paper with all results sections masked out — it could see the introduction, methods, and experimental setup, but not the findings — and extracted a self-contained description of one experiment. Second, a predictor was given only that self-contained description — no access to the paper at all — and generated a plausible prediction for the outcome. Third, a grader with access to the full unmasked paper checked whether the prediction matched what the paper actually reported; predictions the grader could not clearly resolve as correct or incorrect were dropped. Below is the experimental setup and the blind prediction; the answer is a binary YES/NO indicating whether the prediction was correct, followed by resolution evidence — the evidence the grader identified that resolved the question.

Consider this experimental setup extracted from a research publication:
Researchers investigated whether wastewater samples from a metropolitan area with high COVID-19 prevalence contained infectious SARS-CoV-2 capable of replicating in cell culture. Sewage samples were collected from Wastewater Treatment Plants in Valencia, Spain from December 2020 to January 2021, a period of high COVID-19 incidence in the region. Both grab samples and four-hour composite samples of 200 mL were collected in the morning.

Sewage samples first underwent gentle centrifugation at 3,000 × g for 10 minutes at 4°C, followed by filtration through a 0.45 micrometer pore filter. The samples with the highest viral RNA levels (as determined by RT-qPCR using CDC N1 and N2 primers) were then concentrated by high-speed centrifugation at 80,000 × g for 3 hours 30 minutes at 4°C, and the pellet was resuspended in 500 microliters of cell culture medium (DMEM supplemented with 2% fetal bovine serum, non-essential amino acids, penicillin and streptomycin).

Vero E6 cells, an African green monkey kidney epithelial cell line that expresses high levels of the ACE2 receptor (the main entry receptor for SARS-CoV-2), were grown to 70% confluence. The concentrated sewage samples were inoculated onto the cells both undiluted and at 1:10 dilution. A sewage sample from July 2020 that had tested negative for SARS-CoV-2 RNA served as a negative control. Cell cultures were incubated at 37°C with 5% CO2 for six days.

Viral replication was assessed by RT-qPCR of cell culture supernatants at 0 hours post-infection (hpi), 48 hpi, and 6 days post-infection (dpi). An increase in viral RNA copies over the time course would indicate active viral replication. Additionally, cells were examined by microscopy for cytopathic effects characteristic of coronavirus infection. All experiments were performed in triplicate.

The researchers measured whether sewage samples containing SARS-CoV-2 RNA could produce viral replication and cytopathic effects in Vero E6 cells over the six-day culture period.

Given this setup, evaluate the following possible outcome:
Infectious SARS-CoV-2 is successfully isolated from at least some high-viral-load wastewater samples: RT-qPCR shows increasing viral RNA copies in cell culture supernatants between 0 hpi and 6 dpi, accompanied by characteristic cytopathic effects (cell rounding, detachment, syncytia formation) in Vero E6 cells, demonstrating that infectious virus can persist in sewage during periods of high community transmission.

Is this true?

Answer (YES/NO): NO